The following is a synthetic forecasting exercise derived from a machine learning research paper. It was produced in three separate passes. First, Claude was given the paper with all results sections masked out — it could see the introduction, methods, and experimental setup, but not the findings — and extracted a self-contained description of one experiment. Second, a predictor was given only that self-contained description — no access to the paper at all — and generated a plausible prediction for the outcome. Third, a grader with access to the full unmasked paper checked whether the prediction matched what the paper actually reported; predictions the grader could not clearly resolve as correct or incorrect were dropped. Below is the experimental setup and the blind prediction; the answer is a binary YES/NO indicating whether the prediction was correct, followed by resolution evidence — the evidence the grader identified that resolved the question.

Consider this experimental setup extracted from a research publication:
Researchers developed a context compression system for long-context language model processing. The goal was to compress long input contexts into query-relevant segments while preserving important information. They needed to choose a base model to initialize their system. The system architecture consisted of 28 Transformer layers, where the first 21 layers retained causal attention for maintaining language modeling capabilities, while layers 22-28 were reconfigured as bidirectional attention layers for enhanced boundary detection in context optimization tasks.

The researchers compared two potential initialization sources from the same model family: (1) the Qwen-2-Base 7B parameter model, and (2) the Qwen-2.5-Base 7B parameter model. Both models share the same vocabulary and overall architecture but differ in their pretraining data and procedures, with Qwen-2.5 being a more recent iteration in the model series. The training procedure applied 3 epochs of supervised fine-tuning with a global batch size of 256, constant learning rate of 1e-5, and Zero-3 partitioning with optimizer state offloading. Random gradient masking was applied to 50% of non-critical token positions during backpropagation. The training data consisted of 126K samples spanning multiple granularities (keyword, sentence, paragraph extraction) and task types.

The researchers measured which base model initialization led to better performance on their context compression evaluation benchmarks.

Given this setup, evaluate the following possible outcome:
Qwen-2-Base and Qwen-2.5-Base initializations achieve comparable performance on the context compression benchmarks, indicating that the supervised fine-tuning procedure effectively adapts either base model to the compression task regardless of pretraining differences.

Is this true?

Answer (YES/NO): NO